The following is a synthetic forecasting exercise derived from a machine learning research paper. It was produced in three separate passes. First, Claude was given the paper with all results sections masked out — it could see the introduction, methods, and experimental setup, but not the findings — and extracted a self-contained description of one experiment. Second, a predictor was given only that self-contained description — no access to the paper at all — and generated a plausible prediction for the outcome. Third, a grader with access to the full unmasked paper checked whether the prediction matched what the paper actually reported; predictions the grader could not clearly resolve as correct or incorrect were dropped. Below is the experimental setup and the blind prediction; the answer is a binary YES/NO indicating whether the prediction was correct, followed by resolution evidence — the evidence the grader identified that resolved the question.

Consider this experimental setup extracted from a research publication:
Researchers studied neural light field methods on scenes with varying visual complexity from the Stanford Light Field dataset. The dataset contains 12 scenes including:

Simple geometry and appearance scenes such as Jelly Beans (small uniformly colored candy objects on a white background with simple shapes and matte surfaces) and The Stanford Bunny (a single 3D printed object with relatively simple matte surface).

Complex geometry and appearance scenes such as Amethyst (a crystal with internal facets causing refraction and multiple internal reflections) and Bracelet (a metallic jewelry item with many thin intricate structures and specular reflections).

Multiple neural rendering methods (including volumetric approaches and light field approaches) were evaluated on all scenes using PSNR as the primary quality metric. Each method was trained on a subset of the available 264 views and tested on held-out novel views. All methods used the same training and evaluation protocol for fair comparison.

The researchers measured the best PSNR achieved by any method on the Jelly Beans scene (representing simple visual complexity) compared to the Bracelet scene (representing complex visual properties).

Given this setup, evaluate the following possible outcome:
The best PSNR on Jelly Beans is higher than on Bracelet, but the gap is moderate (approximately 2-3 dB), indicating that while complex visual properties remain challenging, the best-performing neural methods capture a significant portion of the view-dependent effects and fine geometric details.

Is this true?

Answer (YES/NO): NO